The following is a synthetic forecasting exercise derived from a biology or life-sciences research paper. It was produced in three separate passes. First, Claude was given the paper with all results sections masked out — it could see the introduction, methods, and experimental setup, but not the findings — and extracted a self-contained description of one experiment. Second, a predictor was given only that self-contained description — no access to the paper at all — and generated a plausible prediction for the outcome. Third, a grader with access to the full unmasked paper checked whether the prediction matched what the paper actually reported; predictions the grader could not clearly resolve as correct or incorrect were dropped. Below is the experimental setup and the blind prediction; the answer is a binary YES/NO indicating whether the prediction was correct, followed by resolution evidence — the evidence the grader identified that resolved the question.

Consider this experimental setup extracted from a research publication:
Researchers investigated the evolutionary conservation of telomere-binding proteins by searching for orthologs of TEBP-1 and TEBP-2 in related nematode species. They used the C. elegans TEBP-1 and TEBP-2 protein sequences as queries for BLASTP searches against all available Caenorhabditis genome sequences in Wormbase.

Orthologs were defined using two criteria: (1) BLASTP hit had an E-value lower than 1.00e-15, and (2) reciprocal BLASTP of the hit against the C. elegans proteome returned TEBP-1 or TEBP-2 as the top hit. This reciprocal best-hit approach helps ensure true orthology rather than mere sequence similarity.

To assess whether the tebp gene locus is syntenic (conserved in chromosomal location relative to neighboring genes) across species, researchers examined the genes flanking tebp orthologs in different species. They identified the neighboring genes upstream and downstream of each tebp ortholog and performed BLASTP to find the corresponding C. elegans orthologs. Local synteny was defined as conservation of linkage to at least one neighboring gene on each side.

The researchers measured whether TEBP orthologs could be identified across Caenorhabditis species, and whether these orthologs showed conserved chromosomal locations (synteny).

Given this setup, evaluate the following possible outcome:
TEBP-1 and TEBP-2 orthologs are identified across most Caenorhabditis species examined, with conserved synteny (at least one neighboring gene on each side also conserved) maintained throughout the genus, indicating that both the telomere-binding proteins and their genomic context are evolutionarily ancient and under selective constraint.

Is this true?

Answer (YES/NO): NO